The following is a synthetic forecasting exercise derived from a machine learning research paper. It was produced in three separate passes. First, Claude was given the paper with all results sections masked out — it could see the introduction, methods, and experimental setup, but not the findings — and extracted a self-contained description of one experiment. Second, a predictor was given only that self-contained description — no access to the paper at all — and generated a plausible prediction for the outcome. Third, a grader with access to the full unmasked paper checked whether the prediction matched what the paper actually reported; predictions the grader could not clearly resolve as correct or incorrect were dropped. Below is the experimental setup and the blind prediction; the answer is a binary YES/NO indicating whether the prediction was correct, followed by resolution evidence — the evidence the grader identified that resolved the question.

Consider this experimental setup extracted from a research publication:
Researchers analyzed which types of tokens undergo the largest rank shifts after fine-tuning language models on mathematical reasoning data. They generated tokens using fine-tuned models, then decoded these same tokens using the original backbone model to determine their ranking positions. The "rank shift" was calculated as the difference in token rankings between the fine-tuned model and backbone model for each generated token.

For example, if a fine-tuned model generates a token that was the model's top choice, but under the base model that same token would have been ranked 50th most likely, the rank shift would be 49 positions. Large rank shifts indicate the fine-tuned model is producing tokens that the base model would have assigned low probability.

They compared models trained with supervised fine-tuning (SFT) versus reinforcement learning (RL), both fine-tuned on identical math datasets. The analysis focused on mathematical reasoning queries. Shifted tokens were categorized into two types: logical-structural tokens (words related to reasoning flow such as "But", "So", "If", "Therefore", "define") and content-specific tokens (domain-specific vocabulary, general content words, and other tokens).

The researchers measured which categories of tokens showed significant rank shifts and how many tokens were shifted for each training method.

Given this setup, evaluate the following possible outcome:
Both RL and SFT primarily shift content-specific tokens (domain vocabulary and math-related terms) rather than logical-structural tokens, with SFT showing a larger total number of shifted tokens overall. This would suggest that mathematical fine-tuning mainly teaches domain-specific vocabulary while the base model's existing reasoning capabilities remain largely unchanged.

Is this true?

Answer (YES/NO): NO